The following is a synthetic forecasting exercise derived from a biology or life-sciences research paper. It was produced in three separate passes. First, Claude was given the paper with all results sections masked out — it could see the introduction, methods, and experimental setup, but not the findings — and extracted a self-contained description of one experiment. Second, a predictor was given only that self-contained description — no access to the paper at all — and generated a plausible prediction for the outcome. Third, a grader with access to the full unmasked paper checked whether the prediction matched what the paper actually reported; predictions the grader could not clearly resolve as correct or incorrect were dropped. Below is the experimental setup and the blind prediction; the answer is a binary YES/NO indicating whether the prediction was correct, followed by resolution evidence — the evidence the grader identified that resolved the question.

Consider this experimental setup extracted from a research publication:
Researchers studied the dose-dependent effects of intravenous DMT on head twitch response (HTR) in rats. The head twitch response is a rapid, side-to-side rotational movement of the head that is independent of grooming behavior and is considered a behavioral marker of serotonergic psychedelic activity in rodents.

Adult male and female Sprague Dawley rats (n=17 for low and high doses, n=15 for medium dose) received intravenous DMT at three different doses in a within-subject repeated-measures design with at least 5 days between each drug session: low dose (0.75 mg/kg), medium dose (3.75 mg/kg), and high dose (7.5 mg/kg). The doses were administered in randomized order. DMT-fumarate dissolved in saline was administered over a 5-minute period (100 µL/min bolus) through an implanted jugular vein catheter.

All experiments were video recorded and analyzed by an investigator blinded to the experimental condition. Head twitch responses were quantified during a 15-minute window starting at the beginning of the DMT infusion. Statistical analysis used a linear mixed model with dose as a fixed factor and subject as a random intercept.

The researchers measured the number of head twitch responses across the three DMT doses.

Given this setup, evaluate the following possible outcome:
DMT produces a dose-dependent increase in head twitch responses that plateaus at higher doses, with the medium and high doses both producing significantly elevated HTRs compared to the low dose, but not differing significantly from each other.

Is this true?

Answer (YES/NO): NO